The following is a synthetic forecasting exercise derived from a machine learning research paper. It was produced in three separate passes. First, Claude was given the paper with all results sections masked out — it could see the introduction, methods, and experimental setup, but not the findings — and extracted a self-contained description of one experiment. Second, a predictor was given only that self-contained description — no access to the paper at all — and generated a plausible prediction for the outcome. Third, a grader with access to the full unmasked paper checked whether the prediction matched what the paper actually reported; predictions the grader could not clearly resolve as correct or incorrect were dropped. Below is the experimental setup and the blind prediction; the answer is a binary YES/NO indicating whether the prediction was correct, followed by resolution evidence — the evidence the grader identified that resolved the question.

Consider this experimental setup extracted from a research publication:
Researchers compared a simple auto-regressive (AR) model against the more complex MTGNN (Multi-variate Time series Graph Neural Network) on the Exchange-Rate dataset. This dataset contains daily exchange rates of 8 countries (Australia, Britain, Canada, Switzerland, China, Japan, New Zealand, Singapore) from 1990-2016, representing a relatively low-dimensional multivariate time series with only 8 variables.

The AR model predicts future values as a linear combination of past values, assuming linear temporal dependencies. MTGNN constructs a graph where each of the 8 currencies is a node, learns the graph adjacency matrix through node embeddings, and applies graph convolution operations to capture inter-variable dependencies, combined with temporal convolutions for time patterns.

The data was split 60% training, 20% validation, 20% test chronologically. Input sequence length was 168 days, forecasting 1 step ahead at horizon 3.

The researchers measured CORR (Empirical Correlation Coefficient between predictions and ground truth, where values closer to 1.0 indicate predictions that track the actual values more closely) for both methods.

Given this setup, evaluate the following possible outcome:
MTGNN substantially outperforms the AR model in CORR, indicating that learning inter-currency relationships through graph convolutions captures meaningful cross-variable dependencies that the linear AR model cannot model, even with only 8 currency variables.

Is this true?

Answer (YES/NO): NO